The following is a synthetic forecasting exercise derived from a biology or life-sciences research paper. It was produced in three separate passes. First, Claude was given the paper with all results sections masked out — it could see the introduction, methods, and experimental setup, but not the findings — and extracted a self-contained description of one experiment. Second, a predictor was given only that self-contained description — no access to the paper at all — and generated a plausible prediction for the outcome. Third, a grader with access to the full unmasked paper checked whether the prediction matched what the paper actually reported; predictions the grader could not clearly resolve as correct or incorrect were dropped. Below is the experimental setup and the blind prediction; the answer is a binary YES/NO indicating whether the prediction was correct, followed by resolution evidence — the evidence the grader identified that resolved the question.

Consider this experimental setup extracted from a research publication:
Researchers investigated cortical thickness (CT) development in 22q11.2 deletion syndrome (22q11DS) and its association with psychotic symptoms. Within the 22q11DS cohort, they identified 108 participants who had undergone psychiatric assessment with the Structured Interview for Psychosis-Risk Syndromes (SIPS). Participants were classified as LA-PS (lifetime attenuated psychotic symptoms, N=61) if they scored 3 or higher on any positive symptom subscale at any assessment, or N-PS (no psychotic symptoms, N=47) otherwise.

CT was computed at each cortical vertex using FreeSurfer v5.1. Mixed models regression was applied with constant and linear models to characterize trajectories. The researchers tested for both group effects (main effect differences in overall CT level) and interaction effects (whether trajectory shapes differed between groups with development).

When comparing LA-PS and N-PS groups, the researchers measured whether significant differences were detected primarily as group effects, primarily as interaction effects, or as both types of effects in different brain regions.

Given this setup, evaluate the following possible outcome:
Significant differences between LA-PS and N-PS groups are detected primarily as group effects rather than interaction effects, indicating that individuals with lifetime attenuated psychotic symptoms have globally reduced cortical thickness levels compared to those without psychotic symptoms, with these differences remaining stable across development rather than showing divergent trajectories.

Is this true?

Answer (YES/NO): NO